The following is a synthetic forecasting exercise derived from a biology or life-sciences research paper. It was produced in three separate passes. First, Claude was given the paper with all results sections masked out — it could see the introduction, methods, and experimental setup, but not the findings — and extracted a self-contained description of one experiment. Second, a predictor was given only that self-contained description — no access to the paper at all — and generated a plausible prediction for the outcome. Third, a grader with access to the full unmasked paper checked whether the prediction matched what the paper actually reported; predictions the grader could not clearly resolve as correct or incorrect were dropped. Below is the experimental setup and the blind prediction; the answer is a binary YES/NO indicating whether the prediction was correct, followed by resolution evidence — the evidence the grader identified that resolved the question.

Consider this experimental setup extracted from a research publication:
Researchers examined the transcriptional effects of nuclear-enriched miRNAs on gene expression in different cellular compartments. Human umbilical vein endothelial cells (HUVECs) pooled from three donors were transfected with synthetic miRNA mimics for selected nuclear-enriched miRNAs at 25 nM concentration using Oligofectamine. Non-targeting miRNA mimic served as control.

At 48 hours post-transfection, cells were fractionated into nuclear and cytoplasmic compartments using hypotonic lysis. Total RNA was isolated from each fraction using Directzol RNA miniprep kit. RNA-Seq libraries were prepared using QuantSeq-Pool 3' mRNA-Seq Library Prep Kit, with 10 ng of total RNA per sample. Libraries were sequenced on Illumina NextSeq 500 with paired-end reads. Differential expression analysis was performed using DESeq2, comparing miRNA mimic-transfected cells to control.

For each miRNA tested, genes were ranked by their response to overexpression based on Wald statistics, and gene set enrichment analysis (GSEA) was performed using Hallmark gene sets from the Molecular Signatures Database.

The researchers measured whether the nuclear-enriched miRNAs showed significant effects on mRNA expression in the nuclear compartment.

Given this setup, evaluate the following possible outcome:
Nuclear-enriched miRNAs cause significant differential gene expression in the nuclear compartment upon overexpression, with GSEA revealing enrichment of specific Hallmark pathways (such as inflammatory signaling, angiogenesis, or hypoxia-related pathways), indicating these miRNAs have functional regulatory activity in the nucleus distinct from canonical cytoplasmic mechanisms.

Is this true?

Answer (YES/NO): YES